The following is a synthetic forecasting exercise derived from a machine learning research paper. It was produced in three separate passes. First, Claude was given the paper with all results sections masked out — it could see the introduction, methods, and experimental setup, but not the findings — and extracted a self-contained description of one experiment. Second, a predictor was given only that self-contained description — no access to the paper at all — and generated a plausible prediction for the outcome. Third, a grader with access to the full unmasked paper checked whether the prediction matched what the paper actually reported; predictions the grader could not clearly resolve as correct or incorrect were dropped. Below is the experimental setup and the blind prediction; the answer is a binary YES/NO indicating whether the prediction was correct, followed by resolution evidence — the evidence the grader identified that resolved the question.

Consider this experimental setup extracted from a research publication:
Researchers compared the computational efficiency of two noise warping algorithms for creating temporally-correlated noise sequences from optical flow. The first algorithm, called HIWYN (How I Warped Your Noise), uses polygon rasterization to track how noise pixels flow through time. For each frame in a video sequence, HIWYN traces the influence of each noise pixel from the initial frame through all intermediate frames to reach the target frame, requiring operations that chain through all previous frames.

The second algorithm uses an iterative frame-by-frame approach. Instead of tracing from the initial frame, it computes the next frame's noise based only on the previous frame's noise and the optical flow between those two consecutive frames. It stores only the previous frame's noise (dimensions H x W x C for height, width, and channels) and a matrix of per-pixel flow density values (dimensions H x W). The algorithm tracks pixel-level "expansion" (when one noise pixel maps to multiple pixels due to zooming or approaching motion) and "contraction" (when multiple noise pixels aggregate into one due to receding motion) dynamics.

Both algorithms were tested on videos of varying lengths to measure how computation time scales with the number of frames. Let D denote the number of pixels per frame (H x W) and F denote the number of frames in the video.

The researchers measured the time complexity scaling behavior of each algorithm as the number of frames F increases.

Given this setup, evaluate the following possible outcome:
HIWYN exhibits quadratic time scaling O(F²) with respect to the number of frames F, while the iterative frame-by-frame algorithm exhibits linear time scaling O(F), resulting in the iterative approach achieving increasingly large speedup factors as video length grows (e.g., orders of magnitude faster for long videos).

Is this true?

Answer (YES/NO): YES